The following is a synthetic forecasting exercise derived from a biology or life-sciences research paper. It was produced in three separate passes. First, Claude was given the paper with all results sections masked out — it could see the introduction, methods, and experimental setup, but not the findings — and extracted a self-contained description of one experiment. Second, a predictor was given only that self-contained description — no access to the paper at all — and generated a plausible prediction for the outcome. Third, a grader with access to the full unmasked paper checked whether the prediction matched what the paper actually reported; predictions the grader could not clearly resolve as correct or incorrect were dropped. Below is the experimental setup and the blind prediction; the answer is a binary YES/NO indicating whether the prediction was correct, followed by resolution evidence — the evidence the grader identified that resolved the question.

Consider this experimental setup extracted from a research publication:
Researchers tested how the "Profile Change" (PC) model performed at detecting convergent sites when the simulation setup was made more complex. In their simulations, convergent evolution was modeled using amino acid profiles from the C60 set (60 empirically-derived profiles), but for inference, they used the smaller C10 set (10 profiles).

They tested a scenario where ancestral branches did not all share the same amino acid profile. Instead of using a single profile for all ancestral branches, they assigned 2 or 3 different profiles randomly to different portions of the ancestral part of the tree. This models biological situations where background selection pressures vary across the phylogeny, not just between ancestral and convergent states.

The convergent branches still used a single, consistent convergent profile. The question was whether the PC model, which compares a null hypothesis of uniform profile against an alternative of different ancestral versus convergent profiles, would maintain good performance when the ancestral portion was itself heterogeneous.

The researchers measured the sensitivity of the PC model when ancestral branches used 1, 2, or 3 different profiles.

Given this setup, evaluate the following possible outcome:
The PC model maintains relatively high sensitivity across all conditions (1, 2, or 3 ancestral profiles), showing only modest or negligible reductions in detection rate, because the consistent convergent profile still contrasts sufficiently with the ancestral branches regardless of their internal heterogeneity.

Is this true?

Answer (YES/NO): YES